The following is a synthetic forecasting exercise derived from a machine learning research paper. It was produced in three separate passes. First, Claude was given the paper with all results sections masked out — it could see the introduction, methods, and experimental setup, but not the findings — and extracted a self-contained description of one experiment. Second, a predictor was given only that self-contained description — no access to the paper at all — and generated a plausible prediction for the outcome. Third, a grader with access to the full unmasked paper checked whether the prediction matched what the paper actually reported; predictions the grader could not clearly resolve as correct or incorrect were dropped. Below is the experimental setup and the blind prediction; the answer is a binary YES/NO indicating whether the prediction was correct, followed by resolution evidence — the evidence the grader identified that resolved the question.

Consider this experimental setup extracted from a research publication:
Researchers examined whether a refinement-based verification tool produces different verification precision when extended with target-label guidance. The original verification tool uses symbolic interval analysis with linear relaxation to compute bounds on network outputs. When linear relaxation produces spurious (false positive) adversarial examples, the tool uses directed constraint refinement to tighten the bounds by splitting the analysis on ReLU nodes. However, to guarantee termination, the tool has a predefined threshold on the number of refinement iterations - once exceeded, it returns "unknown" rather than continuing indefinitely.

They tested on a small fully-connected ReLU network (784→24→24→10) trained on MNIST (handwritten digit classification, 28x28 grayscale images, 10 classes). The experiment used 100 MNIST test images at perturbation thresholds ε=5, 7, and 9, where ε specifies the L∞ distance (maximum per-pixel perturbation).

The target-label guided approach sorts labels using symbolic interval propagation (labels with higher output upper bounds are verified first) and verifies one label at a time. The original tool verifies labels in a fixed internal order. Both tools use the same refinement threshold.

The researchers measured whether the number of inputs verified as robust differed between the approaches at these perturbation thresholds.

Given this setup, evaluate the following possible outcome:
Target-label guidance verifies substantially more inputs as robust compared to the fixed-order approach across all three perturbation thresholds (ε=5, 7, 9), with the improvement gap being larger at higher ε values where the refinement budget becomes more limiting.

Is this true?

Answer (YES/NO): NO